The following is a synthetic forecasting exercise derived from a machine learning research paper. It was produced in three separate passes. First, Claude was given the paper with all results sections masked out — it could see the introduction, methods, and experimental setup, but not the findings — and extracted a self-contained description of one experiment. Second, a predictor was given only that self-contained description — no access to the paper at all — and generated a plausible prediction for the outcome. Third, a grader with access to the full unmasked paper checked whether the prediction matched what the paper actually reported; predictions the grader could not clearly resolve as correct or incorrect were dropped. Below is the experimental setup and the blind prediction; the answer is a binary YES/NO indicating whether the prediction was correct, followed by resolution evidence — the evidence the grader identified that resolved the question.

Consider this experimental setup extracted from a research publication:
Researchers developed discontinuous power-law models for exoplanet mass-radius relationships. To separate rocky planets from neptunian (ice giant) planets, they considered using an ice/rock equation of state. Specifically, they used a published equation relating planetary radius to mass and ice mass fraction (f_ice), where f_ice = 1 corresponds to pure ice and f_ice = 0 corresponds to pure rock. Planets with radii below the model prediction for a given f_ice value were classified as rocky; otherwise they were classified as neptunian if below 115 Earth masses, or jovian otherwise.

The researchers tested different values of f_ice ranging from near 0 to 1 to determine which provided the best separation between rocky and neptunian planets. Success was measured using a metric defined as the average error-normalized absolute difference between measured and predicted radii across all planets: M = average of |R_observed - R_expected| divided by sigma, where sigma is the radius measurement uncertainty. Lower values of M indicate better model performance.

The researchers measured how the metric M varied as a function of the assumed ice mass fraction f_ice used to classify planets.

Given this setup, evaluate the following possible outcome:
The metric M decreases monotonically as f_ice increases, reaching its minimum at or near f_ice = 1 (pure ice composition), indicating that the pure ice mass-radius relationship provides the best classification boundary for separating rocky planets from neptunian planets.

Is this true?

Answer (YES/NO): YES